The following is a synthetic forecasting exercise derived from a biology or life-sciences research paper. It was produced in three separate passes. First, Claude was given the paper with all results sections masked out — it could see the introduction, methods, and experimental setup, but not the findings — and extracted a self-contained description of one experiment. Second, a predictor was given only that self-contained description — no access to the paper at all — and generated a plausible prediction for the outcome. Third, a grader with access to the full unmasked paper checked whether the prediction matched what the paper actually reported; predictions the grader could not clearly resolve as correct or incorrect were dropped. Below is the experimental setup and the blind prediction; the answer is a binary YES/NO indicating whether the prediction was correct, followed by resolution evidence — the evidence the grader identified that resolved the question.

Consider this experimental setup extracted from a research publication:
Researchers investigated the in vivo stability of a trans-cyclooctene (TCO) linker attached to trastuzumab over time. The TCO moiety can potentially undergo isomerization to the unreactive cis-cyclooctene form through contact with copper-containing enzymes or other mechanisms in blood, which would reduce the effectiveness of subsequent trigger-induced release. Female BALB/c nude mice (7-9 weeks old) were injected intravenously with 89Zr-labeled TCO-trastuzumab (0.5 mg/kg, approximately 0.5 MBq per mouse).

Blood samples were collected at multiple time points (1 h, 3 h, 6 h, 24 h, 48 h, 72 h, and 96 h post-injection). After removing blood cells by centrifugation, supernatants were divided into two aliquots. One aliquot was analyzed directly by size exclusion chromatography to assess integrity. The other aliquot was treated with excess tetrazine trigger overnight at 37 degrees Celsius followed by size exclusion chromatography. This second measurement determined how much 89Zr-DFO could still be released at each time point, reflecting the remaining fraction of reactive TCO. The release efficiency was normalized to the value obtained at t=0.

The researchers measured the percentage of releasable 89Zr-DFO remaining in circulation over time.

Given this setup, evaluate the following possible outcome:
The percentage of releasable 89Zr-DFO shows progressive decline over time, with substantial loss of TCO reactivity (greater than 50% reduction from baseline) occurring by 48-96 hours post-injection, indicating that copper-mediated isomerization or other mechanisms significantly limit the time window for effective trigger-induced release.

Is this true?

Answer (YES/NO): NO